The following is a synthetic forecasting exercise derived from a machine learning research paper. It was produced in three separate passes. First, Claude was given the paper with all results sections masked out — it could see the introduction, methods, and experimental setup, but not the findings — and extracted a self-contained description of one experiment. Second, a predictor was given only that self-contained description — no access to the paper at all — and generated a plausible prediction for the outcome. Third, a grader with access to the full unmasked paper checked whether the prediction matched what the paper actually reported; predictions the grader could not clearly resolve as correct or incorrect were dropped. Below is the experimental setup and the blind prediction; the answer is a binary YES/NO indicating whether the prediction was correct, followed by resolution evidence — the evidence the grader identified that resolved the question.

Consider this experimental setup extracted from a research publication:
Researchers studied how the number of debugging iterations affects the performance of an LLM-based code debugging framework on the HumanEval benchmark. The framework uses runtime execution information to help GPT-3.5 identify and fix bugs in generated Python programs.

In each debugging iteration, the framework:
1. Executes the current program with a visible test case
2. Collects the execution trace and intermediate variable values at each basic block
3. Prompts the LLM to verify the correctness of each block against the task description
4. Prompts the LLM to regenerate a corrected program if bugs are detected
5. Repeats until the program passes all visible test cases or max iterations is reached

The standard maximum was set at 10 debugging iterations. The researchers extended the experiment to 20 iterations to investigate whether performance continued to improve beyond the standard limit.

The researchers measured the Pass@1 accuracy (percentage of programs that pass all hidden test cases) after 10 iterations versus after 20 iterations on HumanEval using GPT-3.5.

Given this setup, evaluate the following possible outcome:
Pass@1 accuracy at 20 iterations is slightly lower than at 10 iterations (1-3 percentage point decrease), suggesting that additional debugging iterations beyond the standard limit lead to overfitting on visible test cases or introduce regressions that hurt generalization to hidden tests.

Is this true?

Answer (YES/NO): NO